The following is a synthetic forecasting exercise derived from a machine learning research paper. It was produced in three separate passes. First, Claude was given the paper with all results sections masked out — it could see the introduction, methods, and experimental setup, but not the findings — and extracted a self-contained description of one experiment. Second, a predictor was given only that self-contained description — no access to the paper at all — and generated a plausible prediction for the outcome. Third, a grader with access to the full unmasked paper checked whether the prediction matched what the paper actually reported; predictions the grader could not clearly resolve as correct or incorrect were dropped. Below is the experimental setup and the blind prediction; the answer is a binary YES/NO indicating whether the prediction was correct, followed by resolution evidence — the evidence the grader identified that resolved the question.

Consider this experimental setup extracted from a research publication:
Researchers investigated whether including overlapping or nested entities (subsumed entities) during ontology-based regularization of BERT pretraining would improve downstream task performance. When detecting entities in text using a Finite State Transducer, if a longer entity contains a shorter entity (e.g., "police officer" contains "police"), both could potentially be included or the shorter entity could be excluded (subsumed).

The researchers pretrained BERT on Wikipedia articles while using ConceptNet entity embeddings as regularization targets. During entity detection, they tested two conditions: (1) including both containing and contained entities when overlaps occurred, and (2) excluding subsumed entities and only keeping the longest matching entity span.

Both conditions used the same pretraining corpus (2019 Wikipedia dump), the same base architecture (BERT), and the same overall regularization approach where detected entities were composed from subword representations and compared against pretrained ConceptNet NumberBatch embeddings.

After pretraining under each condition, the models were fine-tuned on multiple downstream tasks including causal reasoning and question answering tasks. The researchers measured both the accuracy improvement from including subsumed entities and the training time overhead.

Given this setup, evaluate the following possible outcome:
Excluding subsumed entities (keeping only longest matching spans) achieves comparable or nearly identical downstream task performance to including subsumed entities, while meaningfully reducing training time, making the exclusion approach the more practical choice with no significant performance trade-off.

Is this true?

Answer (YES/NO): YES